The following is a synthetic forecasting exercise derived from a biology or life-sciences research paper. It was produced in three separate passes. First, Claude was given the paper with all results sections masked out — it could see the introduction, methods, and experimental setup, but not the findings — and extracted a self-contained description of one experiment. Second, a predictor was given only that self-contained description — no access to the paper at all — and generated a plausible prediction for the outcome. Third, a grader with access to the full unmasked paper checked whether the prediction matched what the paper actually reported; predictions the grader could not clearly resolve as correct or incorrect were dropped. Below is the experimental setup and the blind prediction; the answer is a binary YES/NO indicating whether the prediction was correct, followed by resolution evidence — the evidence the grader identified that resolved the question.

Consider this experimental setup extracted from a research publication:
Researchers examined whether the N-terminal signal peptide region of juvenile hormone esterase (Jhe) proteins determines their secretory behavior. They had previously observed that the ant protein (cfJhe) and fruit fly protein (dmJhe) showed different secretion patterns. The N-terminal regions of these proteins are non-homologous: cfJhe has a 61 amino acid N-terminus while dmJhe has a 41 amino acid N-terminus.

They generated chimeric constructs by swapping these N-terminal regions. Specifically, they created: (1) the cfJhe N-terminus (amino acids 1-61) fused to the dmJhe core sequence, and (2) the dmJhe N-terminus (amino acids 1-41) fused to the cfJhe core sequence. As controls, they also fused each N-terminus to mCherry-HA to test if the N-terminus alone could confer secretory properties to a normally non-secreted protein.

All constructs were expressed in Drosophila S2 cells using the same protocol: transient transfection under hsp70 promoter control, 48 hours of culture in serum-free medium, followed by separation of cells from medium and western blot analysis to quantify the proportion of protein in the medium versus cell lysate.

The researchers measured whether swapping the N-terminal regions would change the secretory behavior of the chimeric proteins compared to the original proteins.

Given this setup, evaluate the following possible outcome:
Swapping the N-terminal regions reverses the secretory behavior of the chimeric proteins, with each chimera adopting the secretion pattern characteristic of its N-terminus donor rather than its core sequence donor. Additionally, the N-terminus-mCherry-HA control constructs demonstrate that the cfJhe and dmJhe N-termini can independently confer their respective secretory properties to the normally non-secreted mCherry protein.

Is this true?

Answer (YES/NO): YES